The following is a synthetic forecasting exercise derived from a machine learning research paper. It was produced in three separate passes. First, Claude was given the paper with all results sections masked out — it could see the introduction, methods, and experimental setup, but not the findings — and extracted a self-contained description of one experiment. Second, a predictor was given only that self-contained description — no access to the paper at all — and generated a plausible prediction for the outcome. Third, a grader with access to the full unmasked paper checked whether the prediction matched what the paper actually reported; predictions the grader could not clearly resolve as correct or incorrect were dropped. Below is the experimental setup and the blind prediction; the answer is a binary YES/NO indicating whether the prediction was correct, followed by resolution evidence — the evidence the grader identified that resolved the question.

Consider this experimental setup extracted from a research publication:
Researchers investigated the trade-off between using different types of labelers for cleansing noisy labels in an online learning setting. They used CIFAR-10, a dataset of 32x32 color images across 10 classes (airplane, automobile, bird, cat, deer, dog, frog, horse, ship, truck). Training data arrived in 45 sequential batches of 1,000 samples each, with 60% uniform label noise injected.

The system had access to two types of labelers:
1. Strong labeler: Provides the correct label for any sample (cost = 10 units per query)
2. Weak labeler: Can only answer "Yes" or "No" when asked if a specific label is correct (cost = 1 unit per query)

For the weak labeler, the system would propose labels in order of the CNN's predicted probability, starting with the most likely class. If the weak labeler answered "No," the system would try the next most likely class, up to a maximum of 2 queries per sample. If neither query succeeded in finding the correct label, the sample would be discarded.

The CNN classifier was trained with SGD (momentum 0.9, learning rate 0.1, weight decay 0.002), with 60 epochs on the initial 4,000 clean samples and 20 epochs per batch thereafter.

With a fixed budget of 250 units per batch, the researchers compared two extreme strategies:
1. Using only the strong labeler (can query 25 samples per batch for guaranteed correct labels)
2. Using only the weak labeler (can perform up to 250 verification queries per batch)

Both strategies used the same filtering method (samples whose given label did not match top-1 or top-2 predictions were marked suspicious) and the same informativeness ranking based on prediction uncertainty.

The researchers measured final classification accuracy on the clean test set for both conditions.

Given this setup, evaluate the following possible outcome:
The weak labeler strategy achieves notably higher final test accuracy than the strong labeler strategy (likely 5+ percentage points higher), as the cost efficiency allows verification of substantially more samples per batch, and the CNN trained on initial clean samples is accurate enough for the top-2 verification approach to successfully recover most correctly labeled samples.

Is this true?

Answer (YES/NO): NO